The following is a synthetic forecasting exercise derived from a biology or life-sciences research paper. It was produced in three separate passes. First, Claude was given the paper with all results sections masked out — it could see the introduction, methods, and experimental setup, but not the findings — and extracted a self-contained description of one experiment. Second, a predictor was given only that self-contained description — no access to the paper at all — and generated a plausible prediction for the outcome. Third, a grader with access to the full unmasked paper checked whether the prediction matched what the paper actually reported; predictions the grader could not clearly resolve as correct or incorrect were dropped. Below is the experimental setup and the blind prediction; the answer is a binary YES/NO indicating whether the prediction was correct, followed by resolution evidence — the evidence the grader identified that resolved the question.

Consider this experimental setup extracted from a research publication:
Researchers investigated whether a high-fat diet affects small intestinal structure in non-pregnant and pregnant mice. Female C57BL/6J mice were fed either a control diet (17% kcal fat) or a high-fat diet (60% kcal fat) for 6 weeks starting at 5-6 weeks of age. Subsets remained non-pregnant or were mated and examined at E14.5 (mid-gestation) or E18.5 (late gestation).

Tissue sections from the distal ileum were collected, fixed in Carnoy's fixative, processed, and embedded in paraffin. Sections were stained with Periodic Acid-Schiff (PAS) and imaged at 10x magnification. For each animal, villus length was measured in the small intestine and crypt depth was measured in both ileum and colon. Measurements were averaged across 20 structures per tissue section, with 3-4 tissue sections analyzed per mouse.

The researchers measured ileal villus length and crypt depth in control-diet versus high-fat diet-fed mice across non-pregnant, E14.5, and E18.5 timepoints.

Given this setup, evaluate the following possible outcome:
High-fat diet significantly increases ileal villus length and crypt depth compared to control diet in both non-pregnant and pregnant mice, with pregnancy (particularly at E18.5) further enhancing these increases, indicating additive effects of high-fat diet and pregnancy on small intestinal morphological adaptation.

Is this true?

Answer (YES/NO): NO